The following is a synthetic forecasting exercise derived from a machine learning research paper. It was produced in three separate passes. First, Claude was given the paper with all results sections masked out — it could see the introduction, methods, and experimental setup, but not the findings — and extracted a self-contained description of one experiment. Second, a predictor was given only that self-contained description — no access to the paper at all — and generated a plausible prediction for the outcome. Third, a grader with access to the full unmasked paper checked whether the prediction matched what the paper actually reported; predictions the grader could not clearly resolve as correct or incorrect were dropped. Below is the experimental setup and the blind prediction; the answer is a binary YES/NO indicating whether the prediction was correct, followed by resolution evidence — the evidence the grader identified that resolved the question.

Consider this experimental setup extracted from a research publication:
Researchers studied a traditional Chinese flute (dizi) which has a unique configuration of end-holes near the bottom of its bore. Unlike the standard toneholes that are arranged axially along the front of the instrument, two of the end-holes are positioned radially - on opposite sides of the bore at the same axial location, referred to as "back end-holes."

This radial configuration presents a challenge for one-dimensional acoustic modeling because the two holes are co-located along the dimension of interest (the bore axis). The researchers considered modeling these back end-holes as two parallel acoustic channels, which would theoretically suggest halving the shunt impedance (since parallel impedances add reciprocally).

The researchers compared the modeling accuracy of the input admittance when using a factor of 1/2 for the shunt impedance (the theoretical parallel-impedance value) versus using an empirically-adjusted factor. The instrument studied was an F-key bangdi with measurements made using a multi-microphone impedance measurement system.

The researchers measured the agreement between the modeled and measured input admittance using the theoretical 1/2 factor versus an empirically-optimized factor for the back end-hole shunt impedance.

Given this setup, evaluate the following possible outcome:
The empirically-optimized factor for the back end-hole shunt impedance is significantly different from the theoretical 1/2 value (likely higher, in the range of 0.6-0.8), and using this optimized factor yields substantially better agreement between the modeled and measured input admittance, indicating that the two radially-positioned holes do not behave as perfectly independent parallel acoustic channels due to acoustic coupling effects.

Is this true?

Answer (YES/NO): NO